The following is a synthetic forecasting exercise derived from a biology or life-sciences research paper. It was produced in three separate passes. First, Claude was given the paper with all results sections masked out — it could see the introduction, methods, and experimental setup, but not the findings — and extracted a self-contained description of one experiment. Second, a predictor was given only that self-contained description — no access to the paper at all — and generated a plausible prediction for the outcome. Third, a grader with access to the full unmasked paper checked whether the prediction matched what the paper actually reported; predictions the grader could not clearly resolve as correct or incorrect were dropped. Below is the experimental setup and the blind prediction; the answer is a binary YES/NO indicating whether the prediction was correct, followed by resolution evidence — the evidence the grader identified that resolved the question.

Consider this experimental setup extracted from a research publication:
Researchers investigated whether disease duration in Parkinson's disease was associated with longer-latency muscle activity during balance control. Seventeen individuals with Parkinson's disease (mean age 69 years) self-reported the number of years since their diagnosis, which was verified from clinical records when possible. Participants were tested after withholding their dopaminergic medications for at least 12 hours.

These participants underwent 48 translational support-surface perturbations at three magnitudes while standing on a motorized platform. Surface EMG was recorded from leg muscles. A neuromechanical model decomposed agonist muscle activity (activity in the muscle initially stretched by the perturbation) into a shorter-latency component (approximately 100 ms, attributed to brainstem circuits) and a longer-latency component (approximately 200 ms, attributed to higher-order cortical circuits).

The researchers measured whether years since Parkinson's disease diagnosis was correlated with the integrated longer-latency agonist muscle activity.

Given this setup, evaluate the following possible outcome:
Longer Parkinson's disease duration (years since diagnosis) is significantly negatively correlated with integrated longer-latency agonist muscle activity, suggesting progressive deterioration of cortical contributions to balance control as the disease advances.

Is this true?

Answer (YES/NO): NO